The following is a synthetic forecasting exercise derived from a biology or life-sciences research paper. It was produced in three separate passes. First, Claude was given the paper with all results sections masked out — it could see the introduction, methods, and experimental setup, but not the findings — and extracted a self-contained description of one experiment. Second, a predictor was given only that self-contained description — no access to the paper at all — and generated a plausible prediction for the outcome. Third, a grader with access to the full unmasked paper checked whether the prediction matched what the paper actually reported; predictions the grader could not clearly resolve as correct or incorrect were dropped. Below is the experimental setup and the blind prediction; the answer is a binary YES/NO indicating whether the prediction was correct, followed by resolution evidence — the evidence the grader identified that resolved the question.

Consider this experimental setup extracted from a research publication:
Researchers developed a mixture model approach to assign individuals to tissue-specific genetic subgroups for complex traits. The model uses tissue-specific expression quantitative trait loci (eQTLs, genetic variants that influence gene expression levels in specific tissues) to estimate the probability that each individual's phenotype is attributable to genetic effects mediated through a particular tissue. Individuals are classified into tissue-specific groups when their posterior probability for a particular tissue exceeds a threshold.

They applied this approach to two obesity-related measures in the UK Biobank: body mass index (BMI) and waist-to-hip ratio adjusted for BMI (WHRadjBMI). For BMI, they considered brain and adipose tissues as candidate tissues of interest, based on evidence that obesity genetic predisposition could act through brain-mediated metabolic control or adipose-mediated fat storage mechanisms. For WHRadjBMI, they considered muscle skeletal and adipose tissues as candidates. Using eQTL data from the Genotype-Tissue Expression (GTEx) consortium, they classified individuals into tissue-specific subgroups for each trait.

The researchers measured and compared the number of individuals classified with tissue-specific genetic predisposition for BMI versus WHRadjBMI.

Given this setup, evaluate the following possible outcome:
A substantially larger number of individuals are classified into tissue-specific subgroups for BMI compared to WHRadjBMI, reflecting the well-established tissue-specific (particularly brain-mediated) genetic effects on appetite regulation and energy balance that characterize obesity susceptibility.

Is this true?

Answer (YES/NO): YES